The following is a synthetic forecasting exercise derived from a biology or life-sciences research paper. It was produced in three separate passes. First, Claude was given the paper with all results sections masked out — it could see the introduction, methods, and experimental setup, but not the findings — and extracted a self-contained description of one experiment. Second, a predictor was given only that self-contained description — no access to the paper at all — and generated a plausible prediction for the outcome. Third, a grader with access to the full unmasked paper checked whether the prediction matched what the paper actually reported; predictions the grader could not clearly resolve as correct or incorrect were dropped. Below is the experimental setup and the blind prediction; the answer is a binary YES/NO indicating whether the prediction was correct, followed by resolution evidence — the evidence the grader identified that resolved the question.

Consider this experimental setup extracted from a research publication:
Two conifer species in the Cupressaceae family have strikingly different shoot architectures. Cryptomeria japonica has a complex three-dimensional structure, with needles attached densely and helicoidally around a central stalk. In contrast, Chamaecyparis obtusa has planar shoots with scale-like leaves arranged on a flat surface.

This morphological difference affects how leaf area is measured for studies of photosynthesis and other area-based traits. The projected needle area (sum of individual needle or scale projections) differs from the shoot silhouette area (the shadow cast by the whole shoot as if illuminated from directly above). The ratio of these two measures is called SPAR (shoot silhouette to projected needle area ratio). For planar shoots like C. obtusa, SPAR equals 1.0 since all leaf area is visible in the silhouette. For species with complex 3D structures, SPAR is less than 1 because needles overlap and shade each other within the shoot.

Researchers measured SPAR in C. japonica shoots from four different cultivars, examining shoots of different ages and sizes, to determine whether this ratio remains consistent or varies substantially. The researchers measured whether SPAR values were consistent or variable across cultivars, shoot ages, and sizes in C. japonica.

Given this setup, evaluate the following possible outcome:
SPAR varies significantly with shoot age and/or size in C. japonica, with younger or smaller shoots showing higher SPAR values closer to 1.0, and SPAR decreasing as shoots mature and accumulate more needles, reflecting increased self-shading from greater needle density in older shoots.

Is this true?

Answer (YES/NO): NO